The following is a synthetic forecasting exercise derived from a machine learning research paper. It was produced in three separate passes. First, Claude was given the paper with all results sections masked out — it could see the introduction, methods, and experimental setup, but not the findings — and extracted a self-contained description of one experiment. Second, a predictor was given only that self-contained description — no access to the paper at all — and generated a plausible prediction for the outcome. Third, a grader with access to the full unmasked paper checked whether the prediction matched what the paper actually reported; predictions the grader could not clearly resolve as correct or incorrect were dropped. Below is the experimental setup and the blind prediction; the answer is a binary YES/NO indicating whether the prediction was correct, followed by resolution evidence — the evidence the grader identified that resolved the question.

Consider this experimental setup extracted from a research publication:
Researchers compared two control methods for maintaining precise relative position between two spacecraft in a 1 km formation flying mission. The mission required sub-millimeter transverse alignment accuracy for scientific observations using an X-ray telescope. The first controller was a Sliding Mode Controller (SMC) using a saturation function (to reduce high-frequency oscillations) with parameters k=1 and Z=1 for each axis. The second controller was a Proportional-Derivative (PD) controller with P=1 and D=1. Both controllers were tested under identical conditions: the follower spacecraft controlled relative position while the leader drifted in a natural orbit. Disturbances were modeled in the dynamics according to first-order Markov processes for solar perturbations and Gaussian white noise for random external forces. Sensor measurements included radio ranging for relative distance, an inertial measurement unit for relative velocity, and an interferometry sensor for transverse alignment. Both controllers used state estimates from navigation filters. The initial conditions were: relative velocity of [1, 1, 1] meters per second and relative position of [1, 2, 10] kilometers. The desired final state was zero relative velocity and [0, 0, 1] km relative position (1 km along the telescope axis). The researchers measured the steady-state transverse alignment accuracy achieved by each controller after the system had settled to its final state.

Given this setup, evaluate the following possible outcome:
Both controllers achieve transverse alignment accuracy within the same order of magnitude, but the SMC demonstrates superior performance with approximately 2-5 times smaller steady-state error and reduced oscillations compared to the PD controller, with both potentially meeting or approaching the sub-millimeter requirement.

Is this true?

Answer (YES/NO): NO